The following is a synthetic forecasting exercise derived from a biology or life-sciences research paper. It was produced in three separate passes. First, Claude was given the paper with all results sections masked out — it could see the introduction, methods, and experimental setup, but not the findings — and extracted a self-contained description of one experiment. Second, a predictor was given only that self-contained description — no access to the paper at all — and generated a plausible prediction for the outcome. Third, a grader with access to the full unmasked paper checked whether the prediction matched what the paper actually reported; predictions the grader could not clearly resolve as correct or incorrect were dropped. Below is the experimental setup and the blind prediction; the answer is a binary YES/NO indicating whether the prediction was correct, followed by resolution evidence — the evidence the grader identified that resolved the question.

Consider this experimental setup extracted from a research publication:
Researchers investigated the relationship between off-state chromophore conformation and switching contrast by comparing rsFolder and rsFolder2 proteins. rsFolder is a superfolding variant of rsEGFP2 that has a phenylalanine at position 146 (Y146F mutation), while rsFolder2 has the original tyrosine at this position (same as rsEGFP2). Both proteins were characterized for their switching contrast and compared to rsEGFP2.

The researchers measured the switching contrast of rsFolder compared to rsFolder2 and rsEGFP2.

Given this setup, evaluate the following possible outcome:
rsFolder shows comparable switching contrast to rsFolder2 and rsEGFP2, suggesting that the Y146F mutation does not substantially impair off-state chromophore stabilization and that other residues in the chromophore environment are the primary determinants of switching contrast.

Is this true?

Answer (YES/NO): NO